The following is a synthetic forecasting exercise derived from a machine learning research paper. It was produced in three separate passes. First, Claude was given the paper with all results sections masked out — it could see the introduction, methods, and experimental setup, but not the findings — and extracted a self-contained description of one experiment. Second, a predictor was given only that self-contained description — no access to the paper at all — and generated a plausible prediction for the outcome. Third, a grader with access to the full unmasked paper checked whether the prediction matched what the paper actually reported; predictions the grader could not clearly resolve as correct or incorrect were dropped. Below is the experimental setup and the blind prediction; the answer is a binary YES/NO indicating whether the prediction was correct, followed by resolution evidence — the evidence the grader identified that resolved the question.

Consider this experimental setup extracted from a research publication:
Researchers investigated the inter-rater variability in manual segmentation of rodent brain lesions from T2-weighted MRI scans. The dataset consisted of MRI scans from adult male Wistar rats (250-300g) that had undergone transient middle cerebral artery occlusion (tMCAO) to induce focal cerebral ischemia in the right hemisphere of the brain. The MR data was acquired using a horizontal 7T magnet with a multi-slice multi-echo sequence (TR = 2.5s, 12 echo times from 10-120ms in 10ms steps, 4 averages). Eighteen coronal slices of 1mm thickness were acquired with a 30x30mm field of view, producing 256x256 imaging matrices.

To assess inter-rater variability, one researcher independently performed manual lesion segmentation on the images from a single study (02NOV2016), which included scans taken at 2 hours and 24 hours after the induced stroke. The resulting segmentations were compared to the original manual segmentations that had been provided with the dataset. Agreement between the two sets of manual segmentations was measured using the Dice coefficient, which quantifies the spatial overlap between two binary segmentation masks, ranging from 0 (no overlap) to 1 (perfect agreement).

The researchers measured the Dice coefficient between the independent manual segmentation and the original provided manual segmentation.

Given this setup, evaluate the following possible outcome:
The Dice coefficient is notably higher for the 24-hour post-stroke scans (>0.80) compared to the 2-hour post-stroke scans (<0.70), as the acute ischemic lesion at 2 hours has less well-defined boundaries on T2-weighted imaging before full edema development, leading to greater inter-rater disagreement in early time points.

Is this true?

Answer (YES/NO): NO